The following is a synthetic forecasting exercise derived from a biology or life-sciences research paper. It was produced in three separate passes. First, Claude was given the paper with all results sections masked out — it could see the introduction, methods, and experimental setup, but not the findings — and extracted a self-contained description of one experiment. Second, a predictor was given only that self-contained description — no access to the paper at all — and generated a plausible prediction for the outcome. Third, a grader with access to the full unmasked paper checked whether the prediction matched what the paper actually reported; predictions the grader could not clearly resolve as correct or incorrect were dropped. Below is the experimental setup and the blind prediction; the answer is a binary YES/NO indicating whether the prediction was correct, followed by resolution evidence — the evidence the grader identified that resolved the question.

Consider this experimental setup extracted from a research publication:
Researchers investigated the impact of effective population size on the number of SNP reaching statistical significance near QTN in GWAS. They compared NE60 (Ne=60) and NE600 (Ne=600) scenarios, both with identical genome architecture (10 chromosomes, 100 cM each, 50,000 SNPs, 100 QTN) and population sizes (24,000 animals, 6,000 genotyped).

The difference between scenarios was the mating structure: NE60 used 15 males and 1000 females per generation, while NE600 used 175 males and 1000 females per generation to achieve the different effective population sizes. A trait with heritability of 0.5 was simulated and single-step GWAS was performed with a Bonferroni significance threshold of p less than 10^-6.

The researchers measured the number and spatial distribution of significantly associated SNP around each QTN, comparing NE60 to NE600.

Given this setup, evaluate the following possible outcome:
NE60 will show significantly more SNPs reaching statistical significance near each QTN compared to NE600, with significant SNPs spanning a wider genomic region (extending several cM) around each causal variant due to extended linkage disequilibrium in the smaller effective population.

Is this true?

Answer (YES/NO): NO